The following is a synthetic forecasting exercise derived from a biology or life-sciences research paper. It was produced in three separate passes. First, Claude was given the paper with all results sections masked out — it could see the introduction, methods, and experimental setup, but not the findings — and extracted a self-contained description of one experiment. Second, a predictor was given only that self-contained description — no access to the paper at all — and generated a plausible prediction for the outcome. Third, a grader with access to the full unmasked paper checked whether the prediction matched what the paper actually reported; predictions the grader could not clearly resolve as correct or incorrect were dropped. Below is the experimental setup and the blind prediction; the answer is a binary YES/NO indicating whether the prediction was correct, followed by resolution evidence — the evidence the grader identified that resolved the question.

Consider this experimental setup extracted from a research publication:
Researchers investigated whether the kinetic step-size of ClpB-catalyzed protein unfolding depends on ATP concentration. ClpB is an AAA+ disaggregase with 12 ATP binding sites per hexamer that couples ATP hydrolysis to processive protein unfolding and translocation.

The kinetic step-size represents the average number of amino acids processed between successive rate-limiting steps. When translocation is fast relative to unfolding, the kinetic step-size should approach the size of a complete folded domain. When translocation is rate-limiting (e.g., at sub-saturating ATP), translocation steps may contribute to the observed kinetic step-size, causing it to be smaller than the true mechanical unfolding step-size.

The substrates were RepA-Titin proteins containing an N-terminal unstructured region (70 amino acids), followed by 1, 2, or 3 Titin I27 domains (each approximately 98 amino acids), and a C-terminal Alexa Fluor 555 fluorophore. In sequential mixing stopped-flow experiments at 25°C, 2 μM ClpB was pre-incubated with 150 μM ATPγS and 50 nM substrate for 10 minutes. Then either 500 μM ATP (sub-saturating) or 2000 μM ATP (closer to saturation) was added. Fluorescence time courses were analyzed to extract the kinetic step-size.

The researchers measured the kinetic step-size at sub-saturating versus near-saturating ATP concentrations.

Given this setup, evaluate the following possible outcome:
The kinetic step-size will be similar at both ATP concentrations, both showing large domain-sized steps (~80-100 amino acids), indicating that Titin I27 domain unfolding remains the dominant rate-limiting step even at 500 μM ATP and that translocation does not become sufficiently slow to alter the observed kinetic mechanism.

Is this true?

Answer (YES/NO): NO